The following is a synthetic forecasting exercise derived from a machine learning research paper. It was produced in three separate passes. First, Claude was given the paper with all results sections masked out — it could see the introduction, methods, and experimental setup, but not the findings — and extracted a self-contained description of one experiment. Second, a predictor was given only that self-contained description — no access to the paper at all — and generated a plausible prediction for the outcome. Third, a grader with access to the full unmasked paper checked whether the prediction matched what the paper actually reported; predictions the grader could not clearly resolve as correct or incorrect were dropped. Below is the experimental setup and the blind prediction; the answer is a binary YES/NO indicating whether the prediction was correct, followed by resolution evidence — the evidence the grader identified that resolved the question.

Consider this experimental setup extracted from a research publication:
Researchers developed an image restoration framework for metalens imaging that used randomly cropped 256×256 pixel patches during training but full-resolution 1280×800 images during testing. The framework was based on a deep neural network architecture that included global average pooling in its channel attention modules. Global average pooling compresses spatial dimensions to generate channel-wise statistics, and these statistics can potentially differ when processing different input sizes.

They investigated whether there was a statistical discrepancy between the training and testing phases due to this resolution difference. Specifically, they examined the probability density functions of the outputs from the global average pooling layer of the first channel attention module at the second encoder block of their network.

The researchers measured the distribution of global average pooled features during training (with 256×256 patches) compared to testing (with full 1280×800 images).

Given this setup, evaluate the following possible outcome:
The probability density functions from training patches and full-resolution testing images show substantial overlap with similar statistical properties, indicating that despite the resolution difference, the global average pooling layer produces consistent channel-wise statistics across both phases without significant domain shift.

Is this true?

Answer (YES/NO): NO